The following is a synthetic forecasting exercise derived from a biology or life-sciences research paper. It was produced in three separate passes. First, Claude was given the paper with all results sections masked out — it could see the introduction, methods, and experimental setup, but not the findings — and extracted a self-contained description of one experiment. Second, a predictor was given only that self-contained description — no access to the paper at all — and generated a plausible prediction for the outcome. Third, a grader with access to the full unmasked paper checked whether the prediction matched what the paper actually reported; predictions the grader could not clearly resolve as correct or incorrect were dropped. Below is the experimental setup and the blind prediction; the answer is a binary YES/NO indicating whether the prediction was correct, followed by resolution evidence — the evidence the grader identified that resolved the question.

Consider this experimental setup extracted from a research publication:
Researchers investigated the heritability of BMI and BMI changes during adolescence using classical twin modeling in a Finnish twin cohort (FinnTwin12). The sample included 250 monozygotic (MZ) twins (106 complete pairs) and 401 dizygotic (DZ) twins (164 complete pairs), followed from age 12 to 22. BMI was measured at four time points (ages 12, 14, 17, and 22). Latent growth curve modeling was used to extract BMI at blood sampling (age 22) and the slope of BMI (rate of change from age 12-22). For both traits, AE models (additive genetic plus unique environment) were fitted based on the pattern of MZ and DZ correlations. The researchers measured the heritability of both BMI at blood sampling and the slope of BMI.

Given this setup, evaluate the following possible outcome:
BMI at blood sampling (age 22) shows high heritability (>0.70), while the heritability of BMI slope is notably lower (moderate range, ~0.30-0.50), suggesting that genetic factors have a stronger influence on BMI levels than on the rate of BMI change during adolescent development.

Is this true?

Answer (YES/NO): NO